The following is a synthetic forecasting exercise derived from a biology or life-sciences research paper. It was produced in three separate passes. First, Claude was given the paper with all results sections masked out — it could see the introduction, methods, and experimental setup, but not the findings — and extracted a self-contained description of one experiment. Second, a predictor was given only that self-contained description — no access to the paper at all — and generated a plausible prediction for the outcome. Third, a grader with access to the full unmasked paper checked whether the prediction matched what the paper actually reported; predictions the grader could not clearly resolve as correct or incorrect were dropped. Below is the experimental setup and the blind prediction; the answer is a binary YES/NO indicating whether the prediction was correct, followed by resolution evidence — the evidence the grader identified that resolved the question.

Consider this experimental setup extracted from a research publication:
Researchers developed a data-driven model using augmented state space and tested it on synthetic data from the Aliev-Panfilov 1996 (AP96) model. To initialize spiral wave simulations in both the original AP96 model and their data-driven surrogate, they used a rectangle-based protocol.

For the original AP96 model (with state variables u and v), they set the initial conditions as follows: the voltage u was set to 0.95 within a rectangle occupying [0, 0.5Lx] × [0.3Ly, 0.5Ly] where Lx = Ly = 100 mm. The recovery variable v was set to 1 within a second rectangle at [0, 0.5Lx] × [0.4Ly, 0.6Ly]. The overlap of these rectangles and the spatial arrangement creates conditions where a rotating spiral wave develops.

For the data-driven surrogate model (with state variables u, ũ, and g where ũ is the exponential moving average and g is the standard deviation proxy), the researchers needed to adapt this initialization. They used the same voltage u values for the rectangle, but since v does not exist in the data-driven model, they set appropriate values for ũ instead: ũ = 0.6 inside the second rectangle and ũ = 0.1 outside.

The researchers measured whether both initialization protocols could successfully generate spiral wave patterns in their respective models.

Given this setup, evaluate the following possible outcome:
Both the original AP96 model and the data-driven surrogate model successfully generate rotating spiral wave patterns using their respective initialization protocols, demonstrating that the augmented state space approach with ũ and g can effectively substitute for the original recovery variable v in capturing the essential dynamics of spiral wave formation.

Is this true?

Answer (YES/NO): YES